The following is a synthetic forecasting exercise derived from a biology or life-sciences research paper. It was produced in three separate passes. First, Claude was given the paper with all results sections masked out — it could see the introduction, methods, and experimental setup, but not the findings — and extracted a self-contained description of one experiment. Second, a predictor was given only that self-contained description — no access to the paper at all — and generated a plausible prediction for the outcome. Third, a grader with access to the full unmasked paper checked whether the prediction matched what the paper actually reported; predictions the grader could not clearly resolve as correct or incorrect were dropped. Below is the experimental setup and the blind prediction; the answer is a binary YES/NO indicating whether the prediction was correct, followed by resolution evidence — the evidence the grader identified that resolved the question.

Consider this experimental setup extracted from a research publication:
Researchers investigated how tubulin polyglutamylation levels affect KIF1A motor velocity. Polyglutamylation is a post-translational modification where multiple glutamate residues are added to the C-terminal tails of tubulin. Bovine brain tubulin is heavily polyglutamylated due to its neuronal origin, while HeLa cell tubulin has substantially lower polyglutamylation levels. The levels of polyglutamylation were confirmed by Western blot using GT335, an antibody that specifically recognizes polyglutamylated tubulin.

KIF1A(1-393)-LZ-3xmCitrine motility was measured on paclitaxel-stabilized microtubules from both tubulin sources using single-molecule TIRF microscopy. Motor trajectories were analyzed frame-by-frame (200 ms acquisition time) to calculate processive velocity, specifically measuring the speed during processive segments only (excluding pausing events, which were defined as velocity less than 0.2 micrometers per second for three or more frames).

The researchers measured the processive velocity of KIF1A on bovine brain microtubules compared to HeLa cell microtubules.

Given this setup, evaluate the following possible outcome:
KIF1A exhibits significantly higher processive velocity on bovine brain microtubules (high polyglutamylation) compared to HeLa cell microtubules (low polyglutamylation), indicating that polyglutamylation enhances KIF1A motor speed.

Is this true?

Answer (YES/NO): NO